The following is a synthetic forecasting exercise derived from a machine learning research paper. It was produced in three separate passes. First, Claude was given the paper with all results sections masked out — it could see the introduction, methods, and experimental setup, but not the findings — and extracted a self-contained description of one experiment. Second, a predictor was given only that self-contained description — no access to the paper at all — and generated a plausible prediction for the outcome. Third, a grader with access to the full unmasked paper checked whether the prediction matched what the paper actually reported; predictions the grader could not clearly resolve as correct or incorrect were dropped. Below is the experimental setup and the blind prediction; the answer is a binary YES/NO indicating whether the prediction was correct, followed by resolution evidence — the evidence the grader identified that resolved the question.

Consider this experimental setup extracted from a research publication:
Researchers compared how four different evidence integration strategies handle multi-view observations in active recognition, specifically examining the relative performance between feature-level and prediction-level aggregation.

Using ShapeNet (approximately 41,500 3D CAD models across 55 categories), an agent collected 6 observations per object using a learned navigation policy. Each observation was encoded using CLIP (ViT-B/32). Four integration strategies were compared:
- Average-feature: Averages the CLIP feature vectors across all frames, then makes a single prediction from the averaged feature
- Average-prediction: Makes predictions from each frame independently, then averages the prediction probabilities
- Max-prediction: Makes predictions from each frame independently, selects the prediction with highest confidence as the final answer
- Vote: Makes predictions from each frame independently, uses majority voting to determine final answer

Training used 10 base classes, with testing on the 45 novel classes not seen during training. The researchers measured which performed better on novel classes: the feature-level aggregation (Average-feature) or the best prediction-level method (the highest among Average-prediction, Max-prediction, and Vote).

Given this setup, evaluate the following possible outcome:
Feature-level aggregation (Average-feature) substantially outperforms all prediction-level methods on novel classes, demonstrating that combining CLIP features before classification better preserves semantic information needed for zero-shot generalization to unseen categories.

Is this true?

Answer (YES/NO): NO